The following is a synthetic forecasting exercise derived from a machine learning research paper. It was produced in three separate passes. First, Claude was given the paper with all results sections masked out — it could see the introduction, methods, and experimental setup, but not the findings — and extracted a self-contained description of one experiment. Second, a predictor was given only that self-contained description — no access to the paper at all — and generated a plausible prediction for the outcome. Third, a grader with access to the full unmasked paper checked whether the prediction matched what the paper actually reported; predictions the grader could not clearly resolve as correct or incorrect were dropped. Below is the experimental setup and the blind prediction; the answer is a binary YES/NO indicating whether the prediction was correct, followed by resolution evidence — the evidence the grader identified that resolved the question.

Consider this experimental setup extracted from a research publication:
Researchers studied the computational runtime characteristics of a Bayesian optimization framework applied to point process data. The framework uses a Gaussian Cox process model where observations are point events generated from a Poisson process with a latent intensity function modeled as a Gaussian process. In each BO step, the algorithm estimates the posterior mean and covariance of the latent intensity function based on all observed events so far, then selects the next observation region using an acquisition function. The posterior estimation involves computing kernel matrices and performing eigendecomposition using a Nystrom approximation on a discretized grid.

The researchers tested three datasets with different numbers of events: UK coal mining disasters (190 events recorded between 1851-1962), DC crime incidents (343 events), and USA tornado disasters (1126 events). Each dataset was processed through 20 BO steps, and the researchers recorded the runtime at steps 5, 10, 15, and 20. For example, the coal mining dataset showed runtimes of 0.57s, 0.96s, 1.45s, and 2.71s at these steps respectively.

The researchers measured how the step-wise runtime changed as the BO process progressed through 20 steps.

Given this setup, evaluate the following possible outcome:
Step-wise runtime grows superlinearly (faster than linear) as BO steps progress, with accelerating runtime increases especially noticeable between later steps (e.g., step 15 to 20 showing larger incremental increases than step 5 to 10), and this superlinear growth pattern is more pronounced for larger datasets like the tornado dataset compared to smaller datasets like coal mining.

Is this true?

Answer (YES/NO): NO